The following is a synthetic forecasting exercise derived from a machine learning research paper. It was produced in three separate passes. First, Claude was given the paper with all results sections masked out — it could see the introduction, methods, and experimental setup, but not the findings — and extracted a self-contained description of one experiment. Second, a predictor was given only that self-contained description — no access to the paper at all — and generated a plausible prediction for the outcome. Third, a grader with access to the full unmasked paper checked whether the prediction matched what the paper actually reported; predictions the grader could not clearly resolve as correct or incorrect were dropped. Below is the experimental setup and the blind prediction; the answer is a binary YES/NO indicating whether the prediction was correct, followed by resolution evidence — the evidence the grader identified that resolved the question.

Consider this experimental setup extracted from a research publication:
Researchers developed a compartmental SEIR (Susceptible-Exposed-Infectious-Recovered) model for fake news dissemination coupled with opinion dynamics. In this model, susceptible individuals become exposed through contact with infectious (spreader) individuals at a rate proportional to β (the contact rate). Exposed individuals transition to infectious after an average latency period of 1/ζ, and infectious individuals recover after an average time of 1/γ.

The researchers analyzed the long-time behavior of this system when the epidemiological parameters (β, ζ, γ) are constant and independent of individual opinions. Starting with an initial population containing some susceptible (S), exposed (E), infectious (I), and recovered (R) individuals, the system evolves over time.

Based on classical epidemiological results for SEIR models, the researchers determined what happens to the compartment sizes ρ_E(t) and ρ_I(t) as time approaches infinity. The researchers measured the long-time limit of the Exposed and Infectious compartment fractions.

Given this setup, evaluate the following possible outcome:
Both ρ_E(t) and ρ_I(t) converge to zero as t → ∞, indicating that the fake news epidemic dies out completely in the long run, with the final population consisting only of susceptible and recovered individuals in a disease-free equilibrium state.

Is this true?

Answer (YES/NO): YES